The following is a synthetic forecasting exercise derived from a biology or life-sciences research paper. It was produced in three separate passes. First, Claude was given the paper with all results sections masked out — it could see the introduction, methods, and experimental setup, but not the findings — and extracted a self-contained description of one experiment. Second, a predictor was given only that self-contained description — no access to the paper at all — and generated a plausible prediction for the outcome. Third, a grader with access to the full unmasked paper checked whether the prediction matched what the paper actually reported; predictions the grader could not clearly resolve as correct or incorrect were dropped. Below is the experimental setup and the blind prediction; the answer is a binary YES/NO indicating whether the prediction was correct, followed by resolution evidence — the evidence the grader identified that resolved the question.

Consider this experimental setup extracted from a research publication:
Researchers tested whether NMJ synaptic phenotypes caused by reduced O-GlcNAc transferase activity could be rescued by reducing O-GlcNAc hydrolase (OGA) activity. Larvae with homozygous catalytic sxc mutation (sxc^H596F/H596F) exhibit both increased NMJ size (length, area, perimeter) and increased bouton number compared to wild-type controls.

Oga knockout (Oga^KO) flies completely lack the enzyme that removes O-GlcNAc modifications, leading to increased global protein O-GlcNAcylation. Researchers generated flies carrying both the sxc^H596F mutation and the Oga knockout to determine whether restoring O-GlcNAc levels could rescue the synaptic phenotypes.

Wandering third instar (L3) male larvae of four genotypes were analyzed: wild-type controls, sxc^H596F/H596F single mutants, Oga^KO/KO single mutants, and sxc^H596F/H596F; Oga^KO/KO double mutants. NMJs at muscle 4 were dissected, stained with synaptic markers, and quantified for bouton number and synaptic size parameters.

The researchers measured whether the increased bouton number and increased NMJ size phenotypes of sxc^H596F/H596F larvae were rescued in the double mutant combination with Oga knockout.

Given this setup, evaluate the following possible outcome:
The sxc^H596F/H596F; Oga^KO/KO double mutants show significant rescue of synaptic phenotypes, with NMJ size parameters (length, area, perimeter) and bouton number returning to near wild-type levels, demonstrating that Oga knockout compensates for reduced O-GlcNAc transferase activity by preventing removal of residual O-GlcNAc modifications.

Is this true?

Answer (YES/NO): NO